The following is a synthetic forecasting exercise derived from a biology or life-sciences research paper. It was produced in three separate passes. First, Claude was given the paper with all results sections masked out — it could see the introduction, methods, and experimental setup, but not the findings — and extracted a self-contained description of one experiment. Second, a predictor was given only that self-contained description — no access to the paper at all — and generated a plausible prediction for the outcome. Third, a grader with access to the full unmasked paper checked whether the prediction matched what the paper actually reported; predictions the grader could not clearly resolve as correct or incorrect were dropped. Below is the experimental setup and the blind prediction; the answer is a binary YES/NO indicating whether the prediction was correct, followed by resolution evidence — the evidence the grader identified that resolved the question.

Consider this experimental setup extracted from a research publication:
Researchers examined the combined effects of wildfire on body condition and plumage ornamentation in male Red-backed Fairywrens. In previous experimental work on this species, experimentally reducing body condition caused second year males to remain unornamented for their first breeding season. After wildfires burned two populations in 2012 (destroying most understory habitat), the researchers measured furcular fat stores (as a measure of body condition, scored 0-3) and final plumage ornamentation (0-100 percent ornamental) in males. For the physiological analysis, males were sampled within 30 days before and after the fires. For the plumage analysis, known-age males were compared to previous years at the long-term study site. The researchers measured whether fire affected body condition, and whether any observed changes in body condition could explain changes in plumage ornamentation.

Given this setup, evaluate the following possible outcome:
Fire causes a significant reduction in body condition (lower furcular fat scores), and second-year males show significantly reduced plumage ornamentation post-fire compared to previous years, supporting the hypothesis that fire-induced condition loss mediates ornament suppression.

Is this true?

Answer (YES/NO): NO